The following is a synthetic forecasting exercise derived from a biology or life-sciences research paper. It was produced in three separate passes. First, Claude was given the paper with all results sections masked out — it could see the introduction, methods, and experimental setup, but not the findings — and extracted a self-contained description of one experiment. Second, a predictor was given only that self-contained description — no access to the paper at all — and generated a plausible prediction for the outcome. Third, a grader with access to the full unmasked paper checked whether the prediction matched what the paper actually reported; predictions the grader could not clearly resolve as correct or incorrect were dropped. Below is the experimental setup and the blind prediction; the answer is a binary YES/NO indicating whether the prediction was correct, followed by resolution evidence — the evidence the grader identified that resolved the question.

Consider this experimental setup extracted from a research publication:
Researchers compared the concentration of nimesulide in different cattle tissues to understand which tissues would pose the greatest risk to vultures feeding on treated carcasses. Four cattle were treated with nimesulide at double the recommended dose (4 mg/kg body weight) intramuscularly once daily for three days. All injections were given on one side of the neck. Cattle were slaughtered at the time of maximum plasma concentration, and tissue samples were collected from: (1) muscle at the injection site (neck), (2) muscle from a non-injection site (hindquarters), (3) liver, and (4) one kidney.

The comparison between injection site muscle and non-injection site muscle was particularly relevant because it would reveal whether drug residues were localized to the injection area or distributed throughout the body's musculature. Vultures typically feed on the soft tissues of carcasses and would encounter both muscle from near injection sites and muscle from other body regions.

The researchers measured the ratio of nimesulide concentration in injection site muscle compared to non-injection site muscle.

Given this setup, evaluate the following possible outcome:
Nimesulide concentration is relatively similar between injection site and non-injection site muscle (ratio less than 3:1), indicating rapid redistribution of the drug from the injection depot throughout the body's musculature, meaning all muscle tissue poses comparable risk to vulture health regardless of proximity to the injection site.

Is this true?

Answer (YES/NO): NO